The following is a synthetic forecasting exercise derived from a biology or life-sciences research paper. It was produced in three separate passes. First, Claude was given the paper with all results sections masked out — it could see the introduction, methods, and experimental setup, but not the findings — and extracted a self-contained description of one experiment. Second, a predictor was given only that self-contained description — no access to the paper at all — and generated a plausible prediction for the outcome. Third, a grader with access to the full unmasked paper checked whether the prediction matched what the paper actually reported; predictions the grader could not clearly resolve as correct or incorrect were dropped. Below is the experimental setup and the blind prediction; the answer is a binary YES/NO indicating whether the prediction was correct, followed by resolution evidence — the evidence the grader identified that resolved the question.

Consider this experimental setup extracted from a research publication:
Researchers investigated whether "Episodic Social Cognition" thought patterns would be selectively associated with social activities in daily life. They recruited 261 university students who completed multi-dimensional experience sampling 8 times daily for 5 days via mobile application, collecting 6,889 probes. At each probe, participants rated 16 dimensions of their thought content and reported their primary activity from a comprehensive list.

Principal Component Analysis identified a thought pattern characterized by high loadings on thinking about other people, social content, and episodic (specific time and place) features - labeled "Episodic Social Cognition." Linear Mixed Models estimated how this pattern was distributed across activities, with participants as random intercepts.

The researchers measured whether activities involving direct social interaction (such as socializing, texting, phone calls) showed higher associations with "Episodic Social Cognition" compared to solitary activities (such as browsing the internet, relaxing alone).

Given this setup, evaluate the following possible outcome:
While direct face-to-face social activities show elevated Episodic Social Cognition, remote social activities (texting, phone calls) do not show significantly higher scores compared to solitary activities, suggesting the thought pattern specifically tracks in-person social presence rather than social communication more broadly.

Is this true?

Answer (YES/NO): NO